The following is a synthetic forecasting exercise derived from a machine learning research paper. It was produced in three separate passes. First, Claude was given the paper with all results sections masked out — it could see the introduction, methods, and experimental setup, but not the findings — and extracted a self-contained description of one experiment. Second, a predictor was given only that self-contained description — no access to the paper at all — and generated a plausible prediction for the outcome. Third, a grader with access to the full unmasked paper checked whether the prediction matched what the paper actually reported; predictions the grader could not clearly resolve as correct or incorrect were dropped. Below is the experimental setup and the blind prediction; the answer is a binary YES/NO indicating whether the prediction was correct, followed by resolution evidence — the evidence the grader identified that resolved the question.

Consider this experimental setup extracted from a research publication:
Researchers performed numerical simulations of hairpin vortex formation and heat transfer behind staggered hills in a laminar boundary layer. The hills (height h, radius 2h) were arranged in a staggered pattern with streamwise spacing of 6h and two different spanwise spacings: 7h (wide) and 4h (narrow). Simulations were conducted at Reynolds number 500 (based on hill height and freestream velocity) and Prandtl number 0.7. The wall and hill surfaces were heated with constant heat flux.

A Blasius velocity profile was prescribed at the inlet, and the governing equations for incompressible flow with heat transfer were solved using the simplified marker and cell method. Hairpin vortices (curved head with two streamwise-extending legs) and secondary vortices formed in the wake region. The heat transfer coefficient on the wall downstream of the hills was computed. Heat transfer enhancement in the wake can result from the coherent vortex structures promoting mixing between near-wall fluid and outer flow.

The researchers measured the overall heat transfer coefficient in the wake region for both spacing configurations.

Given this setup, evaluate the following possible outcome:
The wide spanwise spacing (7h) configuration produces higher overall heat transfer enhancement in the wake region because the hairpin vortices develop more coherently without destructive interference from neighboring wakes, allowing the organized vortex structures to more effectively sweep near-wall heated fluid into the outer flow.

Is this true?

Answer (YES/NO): NO